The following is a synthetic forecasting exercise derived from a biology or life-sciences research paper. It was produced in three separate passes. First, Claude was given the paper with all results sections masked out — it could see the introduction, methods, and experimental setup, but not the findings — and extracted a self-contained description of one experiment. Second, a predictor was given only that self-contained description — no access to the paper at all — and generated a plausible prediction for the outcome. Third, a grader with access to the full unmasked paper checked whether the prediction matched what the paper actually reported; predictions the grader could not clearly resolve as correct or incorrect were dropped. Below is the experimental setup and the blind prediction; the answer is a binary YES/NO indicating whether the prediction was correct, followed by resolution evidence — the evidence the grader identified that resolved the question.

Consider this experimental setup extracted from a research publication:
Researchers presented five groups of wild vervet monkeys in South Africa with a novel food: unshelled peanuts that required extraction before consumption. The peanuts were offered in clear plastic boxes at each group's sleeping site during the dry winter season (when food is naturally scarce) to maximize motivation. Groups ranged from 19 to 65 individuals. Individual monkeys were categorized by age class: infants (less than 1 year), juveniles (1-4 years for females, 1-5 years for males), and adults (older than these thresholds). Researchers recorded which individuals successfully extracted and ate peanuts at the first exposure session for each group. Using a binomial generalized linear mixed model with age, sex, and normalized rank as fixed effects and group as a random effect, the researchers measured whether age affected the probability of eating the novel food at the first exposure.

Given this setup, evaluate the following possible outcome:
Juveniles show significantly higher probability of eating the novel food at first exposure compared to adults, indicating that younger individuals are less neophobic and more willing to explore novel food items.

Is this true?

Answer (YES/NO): YES